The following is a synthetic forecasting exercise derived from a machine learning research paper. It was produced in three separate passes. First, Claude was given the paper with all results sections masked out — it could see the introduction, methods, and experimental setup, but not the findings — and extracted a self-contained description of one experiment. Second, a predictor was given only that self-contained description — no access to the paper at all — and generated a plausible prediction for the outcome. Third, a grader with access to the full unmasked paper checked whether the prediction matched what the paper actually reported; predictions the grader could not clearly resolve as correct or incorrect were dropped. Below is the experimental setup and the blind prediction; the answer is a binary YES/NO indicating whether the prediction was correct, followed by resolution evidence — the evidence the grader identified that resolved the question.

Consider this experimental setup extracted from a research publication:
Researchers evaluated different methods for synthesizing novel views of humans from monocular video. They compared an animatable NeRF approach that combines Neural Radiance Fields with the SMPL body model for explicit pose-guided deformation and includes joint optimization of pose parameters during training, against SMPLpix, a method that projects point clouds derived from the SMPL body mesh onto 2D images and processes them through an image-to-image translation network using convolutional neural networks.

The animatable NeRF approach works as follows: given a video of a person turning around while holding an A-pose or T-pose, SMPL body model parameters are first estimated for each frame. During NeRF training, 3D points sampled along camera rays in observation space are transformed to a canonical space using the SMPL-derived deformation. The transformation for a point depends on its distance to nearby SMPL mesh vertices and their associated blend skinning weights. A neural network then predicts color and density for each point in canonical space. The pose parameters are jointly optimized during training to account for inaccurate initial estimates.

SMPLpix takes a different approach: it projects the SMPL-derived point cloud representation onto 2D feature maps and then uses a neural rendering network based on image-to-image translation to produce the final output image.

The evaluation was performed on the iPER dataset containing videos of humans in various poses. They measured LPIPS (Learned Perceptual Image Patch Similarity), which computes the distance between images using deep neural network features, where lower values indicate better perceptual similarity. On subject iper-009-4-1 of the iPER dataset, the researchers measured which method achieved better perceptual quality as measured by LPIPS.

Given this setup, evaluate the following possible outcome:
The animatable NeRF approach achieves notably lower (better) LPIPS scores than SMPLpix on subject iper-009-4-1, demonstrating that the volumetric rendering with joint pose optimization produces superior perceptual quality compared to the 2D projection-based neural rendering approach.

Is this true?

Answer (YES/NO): NO